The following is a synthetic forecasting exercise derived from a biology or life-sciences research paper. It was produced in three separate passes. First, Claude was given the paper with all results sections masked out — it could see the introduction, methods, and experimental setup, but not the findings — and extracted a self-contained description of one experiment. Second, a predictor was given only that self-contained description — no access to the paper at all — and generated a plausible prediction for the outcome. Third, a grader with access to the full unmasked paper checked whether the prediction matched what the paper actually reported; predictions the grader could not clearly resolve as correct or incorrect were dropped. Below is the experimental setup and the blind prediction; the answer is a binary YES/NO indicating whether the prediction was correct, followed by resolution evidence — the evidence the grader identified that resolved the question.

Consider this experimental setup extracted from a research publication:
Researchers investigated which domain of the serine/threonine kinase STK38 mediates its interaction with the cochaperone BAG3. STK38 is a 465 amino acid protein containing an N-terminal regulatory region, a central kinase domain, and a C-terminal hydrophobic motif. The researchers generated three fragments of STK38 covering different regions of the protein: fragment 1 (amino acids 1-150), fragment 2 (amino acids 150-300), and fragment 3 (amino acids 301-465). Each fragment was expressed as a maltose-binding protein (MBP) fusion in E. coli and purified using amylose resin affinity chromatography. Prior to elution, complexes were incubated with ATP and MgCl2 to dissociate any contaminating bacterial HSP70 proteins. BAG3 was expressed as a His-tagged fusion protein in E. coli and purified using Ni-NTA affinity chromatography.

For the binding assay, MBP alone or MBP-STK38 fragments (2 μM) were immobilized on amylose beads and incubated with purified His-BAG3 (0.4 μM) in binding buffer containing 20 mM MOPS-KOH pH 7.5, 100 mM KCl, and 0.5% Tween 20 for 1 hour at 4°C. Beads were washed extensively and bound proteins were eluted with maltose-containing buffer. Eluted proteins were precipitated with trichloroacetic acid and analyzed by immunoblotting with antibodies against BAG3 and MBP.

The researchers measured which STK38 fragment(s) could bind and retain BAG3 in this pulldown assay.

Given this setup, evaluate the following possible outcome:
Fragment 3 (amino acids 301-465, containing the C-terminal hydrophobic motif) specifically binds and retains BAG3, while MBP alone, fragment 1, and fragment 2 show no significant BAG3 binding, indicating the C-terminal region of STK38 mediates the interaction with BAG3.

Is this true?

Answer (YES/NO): NO